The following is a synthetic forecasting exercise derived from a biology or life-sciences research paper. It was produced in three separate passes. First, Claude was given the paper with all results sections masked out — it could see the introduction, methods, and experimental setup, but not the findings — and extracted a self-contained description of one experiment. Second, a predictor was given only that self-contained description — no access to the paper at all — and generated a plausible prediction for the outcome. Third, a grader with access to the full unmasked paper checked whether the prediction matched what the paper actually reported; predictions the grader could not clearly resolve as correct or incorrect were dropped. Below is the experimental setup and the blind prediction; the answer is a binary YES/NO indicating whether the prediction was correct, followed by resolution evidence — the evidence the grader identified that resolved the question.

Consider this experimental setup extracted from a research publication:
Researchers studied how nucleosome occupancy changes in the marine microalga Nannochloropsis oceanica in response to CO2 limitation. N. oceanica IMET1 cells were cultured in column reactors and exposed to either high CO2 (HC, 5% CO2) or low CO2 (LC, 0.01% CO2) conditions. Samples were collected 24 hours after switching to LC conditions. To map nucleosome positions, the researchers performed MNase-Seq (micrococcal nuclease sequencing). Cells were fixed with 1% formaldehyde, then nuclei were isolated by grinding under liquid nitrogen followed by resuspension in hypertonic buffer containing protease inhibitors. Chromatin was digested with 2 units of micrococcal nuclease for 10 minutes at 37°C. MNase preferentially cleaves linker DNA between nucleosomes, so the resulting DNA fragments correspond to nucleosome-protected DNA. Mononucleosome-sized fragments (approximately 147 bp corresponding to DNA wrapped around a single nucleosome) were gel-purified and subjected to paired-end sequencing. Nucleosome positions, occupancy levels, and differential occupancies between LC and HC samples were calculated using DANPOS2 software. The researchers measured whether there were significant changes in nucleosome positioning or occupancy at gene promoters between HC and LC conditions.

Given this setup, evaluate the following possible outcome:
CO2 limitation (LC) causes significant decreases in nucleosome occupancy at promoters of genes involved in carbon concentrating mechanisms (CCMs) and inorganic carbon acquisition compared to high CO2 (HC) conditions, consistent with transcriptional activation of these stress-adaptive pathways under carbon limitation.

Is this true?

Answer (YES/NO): NO